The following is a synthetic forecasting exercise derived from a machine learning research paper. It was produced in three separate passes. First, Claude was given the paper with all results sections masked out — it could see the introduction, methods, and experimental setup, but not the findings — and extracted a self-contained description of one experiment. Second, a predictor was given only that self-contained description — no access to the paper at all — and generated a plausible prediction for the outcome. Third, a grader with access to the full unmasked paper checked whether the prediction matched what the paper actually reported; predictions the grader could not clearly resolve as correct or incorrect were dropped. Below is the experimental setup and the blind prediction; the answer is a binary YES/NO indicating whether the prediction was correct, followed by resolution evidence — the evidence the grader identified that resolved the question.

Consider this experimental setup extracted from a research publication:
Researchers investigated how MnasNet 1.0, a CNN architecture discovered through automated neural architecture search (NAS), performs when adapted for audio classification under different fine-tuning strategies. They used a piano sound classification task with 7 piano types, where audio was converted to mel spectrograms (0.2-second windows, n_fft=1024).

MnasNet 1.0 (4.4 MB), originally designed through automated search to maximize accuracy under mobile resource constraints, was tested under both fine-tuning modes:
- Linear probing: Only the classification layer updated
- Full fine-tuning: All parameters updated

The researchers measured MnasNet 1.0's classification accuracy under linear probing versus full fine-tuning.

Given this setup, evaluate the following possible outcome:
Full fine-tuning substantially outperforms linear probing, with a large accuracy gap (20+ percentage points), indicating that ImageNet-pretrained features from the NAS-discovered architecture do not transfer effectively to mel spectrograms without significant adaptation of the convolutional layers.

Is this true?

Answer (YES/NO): YES